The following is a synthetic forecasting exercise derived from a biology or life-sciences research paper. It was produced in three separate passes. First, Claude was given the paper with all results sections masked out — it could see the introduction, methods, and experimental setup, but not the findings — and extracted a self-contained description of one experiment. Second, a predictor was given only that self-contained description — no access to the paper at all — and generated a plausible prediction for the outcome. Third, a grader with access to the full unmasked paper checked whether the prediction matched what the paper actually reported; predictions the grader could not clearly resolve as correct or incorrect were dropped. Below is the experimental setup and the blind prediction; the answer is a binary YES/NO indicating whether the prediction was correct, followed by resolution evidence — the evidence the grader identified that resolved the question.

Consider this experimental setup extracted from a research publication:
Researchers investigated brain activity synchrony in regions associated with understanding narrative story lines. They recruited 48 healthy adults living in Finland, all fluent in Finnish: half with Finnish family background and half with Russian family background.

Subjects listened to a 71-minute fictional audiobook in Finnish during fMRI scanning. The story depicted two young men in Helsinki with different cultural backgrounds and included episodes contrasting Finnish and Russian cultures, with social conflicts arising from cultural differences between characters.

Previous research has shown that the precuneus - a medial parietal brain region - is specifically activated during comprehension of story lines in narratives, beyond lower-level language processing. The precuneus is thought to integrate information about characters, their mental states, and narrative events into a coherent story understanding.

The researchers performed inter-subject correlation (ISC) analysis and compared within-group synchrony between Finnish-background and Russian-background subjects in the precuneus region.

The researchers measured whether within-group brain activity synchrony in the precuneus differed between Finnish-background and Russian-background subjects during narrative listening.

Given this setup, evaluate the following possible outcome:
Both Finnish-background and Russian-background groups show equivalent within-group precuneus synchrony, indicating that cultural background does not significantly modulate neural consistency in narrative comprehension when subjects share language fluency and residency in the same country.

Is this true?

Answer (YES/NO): NO